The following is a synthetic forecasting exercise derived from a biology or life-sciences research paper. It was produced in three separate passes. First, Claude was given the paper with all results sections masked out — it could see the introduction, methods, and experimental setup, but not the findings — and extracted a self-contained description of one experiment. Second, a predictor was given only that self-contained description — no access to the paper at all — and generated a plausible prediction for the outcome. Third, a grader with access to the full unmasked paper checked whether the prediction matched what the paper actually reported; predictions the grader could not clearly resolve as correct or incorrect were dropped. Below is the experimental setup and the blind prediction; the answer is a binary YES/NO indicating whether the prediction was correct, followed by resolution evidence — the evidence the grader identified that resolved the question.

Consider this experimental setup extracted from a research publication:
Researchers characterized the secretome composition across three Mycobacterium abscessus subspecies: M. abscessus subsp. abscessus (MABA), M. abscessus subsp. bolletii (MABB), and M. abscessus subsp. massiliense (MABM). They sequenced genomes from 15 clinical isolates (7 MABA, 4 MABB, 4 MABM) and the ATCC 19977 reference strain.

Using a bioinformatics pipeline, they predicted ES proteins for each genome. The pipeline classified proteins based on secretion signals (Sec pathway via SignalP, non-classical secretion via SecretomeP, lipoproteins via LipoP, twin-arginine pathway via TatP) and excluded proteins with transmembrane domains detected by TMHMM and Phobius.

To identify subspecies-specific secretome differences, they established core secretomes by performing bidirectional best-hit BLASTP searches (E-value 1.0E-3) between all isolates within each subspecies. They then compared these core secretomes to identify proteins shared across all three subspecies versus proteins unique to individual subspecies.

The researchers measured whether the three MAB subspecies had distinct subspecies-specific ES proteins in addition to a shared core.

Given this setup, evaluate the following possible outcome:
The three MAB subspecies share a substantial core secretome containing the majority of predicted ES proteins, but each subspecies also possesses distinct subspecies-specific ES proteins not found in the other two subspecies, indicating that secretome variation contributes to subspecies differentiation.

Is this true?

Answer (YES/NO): YES